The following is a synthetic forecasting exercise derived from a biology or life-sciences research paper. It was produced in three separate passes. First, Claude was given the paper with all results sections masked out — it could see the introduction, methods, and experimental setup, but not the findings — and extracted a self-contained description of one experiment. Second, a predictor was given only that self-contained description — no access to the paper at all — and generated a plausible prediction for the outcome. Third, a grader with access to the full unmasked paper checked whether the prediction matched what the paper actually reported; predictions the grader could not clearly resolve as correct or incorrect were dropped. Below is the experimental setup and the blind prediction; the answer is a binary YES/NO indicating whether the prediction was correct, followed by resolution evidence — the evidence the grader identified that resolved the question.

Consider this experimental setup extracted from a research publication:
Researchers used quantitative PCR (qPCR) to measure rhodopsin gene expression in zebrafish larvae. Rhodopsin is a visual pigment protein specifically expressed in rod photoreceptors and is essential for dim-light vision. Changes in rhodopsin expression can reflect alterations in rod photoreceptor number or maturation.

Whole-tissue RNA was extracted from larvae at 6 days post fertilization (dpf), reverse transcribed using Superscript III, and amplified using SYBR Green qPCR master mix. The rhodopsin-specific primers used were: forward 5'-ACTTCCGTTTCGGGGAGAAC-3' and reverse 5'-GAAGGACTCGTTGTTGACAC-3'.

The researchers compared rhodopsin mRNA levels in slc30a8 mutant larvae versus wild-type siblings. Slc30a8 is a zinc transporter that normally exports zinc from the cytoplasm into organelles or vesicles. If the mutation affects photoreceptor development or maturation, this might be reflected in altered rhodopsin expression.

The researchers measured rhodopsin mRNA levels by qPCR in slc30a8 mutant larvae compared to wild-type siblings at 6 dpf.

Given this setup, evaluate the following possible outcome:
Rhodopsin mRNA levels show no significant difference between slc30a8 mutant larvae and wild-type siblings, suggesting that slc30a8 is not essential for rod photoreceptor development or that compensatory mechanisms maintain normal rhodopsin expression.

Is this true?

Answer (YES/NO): NO